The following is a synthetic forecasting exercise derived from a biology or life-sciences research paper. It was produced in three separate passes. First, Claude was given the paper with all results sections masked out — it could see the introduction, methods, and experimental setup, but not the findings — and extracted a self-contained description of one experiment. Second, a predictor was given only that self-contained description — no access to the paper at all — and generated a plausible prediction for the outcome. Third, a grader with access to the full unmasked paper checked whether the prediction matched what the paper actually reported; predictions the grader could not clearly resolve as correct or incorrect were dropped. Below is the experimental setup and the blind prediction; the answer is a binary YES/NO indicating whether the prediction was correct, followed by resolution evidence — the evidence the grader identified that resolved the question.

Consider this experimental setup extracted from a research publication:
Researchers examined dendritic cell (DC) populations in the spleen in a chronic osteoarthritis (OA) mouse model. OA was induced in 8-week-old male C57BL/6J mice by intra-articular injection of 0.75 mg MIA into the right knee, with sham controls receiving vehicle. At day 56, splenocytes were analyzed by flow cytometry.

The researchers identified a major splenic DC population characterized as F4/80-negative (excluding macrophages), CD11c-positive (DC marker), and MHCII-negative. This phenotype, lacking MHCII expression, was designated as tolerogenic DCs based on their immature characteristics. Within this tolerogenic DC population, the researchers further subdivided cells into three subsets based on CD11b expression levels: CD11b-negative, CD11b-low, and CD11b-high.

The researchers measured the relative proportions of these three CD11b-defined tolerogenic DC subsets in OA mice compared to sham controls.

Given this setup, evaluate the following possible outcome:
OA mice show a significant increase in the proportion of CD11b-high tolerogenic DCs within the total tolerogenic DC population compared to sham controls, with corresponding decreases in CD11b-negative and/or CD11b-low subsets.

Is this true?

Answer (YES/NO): NO